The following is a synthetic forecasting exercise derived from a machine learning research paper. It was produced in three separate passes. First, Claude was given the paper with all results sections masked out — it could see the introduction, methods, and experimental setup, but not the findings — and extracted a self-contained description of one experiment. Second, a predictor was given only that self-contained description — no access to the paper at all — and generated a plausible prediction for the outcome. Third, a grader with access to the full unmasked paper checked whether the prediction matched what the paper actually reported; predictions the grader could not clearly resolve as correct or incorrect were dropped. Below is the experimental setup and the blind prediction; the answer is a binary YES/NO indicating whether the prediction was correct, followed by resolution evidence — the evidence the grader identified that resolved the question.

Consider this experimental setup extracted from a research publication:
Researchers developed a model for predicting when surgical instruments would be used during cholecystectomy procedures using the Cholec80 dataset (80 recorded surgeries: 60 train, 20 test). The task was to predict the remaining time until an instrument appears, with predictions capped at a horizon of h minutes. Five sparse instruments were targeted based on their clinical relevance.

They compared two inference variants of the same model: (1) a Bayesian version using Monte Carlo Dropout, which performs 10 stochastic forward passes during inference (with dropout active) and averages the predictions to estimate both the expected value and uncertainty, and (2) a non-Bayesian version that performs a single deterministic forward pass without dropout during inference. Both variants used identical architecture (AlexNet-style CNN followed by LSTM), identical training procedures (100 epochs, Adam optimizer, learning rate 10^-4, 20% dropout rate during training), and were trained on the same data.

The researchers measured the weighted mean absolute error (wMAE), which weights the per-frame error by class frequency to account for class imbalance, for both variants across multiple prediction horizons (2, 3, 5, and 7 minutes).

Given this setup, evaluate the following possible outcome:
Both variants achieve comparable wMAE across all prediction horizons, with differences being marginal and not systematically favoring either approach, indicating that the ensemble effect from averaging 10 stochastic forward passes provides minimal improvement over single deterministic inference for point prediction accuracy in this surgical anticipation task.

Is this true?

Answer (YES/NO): YES